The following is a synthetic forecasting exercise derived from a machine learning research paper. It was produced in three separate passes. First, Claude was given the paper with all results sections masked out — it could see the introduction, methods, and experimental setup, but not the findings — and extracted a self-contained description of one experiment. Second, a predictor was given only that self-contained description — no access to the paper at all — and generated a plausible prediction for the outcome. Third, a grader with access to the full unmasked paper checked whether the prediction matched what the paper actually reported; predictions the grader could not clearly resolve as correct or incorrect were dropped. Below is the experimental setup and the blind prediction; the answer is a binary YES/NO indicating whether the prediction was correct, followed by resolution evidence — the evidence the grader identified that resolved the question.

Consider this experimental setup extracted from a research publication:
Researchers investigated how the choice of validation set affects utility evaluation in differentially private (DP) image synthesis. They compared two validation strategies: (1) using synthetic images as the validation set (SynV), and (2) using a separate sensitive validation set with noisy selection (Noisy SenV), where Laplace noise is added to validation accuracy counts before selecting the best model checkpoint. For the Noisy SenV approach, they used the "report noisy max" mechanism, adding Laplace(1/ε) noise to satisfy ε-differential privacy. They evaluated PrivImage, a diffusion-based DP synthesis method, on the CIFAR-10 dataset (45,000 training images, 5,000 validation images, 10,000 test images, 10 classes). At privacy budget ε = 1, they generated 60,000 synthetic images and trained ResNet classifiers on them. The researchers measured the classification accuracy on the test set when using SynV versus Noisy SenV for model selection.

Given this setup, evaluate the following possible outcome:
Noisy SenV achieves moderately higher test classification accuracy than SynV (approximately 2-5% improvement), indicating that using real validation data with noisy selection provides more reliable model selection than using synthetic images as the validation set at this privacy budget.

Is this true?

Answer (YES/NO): NO